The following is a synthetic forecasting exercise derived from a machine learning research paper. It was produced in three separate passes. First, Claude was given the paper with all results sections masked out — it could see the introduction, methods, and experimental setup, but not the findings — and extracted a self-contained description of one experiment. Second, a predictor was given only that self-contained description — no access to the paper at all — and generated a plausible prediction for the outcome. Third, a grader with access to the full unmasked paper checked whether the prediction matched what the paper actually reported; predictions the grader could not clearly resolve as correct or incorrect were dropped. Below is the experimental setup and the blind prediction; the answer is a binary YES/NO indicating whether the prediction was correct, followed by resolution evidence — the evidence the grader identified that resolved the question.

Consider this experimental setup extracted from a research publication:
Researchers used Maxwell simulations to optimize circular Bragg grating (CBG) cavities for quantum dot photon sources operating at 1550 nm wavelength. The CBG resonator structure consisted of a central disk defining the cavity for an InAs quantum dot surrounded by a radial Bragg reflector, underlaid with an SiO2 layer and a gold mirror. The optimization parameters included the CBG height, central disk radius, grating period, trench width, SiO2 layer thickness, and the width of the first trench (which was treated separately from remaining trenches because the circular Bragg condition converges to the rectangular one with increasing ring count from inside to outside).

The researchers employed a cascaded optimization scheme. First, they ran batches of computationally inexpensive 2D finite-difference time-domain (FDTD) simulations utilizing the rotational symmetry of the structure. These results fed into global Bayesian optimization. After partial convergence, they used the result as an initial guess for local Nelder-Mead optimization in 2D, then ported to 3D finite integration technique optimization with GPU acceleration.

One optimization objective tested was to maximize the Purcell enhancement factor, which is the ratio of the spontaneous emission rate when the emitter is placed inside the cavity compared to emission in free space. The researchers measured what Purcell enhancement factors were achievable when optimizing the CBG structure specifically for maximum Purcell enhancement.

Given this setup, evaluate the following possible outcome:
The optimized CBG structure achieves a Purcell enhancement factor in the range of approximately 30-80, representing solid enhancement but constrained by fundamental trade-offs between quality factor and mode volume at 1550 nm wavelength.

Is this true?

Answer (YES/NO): NO